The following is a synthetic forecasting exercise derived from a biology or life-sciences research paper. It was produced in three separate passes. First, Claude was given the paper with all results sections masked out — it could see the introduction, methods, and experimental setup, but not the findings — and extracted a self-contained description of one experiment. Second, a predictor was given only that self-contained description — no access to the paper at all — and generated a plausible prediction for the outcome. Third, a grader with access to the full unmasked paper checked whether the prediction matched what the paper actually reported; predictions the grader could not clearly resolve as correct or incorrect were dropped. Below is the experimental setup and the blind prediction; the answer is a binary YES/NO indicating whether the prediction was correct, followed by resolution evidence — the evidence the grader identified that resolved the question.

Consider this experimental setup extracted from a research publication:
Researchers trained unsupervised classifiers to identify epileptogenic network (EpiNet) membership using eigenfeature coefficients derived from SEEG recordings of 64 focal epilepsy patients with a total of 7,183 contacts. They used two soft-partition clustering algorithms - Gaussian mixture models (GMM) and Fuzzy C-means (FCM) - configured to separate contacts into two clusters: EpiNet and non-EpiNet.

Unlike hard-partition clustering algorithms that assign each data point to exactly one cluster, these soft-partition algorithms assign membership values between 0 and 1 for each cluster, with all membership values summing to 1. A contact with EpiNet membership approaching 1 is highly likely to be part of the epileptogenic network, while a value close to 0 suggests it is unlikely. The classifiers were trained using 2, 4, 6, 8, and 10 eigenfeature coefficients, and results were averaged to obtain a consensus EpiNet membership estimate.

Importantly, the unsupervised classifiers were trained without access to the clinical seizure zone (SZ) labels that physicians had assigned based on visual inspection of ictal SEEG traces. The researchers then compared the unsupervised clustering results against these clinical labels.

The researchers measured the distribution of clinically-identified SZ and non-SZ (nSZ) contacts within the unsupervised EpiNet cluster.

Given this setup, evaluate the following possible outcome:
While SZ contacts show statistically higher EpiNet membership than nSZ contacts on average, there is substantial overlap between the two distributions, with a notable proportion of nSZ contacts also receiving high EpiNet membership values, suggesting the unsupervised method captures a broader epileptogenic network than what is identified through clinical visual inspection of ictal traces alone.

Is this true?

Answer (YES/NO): YES